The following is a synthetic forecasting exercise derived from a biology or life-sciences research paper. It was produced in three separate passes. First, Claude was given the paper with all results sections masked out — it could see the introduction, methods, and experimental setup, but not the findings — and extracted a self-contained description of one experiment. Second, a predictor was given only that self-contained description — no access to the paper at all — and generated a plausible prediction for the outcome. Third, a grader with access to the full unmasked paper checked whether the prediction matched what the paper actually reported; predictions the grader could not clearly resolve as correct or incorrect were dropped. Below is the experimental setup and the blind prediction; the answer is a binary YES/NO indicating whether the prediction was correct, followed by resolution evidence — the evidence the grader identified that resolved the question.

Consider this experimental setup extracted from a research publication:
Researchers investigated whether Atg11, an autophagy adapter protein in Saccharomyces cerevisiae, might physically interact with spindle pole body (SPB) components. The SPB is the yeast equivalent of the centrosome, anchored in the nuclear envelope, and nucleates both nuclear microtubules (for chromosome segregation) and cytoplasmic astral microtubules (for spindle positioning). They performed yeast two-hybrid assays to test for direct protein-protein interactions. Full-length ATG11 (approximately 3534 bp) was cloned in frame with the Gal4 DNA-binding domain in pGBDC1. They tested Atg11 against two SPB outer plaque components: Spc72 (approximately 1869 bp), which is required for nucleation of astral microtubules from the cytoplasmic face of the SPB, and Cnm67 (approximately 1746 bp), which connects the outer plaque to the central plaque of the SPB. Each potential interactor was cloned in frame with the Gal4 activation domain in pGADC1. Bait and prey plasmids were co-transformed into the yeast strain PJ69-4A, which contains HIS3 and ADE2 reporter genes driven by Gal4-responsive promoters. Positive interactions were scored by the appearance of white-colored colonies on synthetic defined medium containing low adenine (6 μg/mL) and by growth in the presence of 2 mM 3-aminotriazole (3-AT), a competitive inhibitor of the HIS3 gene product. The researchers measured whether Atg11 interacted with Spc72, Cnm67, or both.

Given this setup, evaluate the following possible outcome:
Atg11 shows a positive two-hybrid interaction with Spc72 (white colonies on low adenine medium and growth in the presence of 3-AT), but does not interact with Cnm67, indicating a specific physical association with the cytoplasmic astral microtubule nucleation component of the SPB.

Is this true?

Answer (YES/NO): YES